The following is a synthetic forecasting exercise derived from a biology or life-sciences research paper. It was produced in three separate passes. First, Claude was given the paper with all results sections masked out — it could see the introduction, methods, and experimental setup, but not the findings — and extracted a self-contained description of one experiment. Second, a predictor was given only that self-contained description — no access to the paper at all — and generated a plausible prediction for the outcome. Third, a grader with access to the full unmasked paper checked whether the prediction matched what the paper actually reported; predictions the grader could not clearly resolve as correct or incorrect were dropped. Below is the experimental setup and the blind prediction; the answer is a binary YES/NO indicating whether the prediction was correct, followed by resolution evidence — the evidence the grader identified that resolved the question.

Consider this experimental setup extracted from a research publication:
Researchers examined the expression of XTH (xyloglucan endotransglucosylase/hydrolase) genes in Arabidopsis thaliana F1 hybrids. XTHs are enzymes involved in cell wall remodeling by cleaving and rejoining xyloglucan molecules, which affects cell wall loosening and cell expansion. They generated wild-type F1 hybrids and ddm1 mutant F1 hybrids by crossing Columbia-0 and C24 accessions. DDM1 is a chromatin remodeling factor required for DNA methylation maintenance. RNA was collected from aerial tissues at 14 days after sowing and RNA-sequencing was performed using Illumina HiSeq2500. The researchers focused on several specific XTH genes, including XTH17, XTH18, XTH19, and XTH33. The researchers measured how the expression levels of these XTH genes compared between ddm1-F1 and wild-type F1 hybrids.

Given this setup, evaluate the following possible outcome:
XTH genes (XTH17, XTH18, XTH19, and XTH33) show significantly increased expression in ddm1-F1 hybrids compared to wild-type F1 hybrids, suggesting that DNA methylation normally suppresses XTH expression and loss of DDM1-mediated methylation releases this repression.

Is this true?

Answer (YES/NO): YES